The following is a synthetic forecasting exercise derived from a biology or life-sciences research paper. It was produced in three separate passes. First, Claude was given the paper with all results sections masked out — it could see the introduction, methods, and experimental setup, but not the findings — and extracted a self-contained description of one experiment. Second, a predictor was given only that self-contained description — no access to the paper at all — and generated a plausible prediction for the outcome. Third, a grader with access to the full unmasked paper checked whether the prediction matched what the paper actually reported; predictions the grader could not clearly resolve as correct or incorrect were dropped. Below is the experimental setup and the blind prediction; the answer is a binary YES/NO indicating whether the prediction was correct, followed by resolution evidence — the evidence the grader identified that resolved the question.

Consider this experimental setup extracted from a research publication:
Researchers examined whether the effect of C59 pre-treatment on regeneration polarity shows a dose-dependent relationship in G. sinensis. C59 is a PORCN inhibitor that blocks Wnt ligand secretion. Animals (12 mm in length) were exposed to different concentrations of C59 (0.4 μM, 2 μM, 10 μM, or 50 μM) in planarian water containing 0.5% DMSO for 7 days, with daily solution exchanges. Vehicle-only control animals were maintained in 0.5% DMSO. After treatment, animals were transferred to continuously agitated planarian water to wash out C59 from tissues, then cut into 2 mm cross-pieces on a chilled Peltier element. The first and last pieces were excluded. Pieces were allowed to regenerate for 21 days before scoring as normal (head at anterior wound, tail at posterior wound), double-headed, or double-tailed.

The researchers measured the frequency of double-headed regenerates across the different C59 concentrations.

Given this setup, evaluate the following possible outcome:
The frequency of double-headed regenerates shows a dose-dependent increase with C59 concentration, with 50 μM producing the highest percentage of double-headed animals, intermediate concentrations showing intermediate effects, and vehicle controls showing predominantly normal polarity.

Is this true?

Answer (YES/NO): NO